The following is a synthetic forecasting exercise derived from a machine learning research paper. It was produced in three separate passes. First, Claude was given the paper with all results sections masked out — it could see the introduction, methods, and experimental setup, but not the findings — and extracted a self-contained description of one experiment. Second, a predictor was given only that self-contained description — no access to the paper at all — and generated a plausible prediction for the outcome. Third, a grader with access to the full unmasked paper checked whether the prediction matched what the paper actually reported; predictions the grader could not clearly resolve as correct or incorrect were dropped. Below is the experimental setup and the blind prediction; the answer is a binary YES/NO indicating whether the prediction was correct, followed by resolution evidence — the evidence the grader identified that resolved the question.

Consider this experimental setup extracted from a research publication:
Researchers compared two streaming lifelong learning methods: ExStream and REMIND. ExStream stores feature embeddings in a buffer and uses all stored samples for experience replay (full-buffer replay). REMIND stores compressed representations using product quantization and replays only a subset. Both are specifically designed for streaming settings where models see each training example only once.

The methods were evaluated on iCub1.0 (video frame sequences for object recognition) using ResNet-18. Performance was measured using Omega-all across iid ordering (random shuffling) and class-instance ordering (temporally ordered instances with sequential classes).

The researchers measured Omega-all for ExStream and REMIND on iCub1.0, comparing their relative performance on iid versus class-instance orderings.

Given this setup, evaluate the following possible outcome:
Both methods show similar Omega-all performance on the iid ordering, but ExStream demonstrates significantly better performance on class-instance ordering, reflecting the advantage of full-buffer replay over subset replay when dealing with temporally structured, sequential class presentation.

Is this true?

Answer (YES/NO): NO